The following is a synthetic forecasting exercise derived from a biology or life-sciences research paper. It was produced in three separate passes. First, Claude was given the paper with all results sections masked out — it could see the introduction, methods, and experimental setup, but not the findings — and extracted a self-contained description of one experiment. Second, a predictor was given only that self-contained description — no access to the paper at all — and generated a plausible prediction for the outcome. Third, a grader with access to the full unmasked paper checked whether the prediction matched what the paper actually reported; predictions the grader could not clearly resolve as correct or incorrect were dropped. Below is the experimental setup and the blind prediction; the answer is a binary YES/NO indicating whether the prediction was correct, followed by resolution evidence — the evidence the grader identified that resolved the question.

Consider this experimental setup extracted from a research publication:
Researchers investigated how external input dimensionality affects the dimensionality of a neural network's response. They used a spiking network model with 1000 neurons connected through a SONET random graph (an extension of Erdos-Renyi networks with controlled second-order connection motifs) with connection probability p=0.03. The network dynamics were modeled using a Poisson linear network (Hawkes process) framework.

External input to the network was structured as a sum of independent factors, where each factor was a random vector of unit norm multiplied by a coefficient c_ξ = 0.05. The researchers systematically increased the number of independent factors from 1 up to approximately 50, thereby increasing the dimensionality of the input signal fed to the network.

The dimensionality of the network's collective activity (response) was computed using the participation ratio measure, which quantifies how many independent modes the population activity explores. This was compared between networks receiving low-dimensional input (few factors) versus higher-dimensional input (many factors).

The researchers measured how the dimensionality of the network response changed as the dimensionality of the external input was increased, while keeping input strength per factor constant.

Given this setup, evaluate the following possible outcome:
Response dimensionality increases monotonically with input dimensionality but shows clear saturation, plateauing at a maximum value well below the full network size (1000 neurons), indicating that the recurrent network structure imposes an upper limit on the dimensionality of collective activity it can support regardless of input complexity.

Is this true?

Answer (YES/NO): NO